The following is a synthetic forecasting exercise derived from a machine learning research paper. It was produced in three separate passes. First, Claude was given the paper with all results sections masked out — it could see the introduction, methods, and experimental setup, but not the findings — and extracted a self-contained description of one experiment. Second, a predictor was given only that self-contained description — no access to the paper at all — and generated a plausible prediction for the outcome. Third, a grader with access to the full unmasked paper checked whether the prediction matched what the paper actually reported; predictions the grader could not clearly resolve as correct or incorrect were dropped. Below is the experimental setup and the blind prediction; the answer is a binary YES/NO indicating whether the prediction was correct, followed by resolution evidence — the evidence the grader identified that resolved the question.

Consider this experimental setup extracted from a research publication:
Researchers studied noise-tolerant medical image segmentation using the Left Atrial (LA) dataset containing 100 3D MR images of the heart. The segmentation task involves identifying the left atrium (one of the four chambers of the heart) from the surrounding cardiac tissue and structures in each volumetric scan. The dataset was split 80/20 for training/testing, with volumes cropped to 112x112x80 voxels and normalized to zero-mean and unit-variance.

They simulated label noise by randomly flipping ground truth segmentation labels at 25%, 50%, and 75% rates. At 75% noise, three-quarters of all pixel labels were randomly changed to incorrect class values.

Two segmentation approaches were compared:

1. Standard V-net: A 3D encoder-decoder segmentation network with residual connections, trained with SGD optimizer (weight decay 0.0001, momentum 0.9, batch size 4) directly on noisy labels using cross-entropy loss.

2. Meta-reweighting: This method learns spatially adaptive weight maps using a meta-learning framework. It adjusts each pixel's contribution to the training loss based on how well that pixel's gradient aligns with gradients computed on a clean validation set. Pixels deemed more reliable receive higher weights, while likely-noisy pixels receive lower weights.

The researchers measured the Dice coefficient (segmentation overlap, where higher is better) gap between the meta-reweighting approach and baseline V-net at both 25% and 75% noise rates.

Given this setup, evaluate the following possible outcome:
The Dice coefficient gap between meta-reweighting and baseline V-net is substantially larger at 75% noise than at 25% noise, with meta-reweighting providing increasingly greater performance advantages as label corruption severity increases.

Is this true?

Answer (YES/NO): NO